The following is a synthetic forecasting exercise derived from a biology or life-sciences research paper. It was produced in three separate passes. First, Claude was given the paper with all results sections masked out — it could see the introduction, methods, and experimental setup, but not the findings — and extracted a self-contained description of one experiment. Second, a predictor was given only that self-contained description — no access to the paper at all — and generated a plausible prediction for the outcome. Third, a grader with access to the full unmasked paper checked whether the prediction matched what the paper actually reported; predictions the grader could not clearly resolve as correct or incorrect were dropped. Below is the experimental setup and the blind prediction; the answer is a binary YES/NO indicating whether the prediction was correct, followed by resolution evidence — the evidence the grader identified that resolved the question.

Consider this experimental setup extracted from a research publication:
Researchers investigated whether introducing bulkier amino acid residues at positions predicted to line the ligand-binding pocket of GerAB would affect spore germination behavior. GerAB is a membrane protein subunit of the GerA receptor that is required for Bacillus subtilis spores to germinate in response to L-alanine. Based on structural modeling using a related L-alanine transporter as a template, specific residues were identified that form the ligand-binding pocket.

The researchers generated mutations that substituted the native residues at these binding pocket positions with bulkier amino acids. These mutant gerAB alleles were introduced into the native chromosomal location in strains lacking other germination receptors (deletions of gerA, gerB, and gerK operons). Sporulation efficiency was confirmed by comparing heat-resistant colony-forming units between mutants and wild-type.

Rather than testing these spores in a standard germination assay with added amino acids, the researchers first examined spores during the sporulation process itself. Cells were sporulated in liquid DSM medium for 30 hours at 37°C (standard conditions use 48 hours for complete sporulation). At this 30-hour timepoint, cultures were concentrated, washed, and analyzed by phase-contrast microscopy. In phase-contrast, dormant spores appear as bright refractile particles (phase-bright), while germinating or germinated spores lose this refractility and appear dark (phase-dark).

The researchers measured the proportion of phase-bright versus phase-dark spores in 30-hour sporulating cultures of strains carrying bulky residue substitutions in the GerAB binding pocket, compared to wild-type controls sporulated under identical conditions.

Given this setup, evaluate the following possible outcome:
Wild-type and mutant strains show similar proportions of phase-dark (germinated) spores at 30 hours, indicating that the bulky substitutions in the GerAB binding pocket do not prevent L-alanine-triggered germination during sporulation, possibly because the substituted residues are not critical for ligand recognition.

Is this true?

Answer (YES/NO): NO